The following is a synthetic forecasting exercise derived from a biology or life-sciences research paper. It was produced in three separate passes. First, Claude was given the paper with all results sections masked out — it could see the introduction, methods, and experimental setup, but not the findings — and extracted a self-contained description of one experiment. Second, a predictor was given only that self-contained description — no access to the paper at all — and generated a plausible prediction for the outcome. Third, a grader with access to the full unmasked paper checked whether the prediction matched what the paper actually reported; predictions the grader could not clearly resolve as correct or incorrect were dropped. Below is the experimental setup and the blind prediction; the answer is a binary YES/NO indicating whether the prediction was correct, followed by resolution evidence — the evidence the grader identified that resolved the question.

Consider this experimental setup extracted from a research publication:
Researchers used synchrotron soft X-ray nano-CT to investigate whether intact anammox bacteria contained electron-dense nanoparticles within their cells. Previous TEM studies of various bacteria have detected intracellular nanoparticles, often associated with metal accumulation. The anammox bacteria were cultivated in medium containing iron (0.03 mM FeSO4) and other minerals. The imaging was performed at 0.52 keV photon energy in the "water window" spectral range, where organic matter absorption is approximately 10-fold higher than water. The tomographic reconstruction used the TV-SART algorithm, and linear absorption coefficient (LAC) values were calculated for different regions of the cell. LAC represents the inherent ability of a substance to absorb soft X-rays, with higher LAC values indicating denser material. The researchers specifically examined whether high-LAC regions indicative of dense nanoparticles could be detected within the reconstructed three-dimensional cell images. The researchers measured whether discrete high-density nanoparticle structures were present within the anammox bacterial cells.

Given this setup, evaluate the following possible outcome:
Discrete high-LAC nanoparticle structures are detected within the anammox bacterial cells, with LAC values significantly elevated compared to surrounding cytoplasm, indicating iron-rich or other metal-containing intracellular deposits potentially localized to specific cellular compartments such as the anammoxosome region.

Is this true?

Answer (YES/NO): YES